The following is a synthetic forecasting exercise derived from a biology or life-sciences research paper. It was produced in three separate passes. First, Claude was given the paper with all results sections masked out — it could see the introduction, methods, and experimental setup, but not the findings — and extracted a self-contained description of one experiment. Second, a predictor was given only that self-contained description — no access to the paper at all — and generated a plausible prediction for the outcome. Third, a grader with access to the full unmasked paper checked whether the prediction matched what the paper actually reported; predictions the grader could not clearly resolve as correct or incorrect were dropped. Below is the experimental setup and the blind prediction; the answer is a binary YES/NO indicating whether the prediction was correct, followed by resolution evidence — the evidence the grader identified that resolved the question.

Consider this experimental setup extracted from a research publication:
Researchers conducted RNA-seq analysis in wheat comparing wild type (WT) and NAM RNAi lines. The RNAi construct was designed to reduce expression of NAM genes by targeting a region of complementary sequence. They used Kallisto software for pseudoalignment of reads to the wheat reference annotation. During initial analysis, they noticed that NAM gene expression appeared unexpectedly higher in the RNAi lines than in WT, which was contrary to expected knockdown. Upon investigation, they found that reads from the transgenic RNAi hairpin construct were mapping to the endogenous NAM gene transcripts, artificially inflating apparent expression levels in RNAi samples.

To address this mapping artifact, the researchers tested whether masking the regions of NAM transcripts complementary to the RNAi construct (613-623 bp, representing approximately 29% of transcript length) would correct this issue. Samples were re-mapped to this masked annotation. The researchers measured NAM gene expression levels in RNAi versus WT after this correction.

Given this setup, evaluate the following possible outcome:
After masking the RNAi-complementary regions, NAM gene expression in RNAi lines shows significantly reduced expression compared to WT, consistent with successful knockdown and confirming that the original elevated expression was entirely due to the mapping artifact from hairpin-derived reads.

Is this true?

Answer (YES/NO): NO